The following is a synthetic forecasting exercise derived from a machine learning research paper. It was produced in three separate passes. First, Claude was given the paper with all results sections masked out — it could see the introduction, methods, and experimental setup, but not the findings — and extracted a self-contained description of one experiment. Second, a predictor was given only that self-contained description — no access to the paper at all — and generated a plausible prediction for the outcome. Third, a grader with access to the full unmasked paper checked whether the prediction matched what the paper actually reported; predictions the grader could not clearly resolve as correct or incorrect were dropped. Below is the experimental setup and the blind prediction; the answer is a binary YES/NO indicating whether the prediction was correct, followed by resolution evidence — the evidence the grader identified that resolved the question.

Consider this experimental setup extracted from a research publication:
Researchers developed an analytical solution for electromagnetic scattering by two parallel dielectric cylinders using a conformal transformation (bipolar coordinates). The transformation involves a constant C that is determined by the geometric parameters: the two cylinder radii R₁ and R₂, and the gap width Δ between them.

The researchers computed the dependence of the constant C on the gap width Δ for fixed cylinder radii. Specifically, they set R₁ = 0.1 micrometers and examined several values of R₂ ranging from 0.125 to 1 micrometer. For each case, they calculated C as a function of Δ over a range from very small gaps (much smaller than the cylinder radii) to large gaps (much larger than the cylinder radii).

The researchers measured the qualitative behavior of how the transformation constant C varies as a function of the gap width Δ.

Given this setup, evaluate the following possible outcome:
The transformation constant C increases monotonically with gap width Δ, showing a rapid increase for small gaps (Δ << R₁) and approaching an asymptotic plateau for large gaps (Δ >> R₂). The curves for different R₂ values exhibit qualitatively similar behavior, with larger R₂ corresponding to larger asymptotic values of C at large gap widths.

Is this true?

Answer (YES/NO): NO